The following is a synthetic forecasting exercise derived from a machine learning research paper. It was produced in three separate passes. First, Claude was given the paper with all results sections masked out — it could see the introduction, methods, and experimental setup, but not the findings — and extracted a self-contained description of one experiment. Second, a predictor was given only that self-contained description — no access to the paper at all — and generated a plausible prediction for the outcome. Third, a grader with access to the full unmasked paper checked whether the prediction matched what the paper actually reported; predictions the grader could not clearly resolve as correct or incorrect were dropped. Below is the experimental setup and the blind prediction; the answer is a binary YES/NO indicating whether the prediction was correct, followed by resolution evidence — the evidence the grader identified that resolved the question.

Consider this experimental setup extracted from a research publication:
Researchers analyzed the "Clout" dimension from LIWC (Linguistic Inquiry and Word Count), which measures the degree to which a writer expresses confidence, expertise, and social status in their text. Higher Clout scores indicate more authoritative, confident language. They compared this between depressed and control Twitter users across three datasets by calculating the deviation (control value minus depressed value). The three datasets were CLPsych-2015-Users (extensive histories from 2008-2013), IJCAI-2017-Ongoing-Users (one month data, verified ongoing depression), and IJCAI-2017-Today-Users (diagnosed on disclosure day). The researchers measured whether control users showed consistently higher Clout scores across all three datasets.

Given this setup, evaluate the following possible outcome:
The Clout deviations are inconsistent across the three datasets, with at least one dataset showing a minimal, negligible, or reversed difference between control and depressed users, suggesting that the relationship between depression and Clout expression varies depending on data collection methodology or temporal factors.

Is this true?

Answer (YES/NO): NO